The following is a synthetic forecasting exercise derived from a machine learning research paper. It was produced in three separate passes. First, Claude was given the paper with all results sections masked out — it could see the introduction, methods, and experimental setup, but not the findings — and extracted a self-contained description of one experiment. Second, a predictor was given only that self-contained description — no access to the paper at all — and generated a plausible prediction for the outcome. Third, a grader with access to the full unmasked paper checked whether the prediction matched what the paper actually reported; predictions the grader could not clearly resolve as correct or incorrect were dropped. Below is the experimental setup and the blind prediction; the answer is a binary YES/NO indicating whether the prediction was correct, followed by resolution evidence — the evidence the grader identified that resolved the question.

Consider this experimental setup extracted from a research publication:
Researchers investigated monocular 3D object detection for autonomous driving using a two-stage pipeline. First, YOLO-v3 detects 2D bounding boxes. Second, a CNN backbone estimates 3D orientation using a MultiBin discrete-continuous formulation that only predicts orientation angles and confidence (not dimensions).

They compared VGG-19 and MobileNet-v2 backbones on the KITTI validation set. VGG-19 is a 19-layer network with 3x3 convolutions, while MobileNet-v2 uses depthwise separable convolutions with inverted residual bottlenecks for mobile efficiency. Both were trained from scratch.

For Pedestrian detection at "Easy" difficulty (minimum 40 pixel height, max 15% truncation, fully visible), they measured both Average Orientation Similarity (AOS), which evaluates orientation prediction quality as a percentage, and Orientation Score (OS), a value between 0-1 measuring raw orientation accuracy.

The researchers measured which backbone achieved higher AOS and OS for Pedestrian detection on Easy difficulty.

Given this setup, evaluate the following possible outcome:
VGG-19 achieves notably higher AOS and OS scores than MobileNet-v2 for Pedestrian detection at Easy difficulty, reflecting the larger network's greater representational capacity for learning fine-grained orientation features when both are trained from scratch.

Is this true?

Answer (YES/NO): NO